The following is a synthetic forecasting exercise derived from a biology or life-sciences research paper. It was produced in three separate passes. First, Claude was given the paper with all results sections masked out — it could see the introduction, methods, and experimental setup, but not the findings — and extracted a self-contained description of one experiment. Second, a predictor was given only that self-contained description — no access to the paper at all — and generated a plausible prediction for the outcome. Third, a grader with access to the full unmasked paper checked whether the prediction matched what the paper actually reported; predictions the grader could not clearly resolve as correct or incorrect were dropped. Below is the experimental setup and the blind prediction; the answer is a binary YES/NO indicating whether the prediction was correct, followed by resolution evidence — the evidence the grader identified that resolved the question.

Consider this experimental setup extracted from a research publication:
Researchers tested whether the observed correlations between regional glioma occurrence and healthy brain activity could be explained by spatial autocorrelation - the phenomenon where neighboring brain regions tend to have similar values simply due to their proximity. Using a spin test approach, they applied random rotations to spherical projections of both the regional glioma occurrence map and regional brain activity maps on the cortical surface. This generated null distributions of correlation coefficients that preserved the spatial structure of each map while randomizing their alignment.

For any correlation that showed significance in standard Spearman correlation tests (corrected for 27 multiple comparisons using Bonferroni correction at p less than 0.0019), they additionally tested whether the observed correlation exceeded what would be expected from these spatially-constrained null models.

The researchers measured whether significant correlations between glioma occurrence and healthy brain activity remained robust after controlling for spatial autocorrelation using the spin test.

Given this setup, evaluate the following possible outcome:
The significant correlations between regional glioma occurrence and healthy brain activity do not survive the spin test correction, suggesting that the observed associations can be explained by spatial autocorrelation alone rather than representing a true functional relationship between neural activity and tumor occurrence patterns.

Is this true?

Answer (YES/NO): NO